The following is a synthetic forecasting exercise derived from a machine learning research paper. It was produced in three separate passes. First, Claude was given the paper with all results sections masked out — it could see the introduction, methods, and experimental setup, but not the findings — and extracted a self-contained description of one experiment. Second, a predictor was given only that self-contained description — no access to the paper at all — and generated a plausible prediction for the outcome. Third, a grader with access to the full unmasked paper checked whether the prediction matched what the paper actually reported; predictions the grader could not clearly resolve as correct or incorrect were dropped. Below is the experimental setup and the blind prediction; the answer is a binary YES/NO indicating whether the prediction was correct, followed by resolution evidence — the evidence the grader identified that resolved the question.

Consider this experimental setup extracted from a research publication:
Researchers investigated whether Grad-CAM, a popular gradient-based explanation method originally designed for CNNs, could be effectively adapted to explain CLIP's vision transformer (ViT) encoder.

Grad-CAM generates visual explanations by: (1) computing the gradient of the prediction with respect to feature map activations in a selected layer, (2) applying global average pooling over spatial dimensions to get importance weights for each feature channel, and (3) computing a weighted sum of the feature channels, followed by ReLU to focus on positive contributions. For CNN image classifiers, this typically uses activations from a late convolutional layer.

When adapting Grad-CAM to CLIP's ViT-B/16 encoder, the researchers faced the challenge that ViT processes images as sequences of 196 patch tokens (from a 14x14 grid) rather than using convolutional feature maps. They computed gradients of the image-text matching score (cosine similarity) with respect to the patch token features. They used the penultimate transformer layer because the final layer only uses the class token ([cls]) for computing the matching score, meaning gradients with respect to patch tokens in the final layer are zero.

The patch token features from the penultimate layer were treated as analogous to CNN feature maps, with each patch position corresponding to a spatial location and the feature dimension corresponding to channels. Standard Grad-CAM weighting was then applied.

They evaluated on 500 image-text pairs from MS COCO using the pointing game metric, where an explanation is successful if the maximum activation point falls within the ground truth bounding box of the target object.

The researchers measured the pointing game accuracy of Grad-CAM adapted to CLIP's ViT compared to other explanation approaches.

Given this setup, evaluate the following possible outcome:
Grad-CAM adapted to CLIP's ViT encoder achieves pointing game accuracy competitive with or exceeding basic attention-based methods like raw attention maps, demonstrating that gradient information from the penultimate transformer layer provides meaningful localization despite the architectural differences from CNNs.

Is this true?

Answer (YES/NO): NO